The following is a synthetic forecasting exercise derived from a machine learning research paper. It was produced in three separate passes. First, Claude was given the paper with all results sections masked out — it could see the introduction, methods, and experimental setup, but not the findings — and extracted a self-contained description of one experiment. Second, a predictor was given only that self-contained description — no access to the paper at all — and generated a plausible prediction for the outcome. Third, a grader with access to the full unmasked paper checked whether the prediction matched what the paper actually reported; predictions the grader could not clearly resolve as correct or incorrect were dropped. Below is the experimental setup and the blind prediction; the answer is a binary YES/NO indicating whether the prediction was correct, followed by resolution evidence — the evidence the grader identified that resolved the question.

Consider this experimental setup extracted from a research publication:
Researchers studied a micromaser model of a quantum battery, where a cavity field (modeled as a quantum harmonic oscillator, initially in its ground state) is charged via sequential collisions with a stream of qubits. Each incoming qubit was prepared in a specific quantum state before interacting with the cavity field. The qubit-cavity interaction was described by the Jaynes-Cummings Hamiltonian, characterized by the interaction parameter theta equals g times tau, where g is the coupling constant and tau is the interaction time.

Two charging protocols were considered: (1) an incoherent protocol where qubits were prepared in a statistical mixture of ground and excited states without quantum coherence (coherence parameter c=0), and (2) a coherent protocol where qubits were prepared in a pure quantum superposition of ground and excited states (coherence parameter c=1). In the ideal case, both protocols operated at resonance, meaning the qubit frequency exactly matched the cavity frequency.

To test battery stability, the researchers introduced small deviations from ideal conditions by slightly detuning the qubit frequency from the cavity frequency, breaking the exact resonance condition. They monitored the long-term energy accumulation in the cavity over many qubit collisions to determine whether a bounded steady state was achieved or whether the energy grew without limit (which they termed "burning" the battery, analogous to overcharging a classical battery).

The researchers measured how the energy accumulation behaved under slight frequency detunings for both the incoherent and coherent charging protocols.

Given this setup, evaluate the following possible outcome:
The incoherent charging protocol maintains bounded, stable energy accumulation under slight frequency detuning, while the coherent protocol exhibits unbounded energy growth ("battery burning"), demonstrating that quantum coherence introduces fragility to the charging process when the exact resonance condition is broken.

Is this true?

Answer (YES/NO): NO